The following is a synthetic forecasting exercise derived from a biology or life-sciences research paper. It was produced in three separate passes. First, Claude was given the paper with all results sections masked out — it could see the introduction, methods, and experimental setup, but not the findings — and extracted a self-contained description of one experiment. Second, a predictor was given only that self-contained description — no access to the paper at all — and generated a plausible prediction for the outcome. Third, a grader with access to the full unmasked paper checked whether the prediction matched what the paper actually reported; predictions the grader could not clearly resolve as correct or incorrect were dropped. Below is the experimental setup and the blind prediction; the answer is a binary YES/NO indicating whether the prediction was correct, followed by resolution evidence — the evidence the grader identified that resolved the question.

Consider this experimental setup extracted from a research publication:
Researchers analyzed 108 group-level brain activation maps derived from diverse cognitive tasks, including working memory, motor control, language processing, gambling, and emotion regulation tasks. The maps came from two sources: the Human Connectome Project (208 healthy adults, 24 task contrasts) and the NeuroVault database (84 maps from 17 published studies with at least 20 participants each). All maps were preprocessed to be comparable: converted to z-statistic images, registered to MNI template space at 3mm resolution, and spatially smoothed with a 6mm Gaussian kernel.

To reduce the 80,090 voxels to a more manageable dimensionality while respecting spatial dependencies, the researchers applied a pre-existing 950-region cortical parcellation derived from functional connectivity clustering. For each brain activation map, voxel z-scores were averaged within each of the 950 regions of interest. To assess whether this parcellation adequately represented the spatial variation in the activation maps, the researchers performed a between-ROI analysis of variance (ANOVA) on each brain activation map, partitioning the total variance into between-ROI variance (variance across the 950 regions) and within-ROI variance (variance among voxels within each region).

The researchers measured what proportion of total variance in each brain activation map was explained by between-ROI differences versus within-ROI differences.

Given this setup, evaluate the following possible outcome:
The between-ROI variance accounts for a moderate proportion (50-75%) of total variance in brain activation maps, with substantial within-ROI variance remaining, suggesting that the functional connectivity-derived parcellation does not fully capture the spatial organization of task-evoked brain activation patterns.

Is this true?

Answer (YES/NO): NO